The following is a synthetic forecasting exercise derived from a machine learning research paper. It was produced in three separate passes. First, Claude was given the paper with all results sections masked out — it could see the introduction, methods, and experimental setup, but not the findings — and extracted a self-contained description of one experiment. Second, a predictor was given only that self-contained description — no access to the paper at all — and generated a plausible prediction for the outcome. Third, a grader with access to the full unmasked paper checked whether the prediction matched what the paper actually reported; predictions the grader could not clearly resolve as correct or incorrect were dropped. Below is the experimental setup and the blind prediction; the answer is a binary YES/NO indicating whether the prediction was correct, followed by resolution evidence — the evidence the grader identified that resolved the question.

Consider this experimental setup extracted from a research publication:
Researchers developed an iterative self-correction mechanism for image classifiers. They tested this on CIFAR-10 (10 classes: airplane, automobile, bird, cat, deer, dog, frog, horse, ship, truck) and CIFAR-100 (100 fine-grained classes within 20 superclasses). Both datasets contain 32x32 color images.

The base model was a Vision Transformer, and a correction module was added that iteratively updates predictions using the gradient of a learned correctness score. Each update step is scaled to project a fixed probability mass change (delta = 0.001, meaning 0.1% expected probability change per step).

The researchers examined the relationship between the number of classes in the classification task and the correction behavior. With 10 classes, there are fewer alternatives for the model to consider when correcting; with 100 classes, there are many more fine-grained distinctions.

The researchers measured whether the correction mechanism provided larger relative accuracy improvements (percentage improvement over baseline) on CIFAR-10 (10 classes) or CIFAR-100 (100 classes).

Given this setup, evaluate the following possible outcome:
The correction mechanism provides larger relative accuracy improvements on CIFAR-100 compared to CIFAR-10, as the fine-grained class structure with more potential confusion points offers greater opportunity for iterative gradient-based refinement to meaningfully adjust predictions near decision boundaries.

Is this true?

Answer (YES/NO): YES